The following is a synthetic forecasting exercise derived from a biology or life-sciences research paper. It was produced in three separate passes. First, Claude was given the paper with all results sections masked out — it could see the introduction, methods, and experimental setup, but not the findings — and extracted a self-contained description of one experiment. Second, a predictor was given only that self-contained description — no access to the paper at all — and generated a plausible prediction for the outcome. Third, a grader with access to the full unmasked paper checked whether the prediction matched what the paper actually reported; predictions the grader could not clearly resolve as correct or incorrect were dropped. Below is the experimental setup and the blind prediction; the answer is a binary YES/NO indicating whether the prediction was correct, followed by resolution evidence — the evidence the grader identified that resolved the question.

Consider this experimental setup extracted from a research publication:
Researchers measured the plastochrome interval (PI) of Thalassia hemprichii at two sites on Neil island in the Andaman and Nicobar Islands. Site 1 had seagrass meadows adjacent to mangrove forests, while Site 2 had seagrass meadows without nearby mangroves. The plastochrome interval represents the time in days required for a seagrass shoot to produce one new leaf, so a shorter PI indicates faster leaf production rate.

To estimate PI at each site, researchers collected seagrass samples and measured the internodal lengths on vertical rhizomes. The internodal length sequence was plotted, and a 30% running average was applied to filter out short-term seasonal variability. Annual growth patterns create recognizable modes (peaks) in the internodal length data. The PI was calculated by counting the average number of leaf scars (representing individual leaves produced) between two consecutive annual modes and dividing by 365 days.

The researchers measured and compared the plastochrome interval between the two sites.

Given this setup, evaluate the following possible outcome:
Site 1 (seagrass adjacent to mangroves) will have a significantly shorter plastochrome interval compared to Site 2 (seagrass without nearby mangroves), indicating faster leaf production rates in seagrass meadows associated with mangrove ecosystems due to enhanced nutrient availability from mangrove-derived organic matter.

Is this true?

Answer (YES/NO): NO